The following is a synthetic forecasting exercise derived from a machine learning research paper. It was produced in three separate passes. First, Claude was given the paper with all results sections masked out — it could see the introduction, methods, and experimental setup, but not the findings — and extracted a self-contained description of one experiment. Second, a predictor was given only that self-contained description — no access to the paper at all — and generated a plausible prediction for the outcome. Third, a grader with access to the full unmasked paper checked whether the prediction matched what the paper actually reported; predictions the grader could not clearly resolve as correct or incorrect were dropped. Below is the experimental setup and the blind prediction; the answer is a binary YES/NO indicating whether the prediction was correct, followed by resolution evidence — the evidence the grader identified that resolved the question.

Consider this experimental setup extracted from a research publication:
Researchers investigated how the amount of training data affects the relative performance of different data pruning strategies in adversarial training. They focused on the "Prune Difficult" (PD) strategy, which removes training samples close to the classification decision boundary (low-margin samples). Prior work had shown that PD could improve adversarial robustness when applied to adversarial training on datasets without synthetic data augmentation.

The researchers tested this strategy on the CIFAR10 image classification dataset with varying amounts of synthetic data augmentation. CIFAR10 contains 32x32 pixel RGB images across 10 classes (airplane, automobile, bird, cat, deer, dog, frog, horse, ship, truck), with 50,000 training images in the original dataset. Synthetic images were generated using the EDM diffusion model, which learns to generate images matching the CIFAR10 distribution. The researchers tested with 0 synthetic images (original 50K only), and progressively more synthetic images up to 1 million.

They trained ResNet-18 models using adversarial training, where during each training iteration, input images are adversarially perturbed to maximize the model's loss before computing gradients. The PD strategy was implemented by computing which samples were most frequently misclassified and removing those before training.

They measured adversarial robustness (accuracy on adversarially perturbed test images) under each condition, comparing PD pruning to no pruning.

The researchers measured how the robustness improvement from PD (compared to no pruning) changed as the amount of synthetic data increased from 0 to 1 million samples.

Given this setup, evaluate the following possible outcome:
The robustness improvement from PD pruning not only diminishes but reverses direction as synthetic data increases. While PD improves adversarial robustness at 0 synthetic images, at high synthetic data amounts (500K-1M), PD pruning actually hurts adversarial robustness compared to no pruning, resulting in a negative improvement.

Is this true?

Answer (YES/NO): YES